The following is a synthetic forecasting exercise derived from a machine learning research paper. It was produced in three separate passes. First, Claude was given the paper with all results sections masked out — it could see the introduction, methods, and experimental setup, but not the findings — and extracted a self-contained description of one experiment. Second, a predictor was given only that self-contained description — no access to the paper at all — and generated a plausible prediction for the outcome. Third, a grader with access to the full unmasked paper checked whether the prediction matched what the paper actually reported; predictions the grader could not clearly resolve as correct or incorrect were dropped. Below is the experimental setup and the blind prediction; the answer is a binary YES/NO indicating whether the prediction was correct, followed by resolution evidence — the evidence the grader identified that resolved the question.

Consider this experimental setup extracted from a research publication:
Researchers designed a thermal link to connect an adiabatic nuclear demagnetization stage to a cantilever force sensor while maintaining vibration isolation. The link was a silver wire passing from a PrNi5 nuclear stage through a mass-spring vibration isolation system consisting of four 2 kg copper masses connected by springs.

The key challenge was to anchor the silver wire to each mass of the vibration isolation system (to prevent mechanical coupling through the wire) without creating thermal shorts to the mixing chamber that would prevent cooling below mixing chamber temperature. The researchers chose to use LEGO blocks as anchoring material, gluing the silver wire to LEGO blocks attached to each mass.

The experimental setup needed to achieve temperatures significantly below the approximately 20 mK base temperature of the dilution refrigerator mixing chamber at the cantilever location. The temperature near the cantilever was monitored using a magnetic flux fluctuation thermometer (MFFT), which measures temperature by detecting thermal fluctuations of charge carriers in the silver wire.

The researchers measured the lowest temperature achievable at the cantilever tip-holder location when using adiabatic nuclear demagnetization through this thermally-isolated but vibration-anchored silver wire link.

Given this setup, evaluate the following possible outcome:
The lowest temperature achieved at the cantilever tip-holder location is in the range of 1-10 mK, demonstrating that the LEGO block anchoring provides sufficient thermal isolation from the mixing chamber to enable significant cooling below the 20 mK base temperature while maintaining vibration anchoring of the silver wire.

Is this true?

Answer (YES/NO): NO